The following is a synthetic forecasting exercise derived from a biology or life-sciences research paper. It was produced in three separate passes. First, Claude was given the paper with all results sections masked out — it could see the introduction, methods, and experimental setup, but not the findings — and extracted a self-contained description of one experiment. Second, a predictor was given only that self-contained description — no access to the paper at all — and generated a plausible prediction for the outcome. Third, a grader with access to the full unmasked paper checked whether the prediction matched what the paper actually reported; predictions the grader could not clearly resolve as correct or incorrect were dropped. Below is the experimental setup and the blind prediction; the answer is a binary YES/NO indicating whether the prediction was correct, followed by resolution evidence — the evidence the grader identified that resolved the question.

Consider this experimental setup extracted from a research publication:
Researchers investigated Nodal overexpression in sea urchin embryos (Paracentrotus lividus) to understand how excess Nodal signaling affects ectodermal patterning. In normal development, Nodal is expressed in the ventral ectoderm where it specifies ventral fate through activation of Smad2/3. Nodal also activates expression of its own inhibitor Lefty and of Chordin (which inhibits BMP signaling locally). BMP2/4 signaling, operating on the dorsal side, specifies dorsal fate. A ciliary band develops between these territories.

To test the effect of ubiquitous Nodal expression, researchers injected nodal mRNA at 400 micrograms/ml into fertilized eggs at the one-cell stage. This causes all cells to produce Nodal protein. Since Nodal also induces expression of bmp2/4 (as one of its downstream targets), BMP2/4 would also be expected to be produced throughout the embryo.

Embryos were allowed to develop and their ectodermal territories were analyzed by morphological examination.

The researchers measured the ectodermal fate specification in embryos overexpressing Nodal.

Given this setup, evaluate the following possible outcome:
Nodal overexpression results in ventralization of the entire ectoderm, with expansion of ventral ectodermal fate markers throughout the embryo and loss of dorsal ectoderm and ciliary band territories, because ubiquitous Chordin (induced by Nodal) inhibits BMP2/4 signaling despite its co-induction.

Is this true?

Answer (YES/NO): NO